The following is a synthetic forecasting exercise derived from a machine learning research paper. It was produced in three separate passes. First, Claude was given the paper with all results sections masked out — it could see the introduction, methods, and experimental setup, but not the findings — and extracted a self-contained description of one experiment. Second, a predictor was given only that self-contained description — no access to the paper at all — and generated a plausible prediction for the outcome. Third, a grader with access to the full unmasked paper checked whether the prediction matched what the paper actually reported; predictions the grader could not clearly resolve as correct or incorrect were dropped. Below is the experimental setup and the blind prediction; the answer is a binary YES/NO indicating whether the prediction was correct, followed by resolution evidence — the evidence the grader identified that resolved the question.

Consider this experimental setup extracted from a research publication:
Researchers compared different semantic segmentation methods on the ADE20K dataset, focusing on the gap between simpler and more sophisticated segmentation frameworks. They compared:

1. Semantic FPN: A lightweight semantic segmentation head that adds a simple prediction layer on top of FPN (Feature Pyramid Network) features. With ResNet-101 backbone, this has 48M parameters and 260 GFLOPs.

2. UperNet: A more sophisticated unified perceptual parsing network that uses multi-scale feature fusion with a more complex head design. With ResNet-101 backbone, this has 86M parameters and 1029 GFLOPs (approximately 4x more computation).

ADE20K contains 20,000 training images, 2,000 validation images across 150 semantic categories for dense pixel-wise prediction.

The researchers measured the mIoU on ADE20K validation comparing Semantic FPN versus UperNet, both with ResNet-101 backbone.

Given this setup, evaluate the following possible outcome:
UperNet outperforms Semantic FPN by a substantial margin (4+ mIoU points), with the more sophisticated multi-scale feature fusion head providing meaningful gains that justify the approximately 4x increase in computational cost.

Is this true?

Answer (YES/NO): YES